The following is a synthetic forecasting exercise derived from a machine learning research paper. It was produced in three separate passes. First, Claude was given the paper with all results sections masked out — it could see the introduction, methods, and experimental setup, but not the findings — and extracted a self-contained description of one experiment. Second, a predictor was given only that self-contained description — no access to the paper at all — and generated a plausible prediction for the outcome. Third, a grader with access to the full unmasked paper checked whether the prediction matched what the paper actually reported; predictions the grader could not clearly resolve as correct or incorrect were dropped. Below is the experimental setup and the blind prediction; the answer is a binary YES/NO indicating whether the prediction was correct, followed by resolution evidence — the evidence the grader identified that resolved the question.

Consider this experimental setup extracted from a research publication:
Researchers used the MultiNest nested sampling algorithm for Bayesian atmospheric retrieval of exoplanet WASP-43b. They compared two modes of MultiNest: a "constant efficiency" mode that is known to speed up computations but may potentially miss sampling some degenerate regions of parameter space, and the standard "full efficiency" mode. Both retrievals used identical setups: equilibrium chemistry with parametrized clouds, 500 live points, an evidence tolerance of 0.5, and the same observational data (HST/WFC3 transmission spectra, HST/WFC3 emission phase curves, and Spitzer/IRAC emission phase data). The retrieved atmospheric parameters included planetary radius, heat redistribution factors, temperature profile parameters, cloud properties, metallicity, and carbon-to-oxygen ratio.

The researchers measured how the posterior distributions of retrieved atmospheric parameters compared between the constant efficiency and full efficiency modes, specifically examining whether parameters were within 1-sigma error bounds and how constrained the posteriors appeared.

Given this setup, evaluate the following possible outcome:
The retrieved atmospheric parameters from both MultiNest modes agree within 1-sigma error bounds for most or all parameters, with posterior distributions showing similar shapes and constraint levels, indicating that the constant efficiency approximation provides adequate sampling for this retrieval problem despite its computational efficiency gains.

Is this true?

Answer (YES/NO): NO